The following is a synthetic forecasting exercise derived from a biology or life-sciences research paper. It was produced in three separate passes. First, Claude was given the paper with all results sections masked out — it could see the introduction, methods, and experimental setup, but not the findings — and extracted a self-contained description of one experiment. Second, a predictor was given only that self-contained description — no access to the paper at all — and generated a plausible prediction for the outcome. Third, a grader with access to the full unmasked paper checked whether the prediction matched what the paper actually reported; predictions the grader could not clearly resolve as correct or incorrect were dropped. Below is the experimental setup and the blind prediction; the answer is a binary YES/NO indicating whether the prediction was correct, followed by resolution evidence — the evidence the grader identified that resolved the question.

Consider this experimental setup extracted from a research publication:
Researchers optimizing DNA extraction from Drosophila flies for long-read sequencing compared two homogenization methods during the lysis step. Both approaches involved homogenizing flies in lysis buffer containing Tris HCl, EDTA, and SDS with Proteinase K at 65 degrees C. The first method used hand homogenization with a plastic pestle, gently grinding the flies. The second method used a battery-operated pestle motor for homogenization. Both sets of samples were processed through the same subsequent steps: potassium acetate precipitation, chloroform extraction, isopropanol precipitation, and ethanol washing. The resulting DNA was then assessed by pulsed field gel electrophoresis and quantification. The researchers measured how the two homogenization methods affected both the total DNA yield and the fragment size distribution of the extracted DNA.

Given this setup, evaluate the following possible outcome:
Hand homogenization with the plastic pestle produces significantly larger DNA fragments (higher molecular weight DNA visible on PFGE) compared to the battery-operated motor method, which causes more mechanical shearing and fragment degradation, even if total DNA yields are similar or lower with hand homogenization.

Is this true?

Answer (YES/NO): YES